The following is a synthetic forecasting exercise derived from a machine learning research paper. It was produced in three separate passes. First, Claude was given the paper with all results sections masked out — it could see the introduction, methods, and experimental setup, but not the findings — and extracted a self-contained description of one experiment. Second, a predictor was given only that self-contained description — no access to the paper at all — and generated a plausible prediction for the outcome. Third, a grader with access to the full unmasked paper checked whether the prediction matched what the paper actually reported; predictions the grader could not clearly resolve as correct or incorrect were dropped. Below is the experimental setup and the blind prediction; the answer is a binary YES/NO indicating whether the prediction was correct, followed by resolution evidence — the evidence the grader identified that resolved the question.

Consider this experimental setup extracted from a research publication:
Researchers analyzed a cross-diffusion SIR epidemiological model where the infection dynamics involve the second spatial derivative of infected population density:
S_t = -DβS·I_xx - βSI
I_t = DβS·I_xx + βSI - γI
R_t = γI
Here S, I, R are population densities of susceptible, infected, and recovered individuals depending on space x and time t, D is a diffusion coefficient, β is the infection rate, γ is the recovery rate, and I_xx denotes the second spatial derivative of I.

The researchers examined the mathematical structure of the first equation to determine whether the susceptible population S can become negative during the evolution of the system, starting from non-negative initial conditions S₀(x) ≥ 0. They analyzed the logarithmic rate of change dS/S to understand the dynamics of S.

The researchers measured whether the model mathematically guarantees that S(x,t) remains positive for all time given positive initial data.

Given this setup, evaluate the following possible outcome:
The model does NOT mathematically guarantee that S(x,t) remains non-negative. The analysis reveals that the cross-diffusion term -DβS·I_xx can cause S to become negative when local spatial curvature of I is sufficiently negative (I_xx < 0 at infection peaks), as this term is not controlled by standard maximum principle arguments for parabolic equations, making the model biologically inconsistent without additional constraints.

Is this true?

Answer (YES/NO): NO